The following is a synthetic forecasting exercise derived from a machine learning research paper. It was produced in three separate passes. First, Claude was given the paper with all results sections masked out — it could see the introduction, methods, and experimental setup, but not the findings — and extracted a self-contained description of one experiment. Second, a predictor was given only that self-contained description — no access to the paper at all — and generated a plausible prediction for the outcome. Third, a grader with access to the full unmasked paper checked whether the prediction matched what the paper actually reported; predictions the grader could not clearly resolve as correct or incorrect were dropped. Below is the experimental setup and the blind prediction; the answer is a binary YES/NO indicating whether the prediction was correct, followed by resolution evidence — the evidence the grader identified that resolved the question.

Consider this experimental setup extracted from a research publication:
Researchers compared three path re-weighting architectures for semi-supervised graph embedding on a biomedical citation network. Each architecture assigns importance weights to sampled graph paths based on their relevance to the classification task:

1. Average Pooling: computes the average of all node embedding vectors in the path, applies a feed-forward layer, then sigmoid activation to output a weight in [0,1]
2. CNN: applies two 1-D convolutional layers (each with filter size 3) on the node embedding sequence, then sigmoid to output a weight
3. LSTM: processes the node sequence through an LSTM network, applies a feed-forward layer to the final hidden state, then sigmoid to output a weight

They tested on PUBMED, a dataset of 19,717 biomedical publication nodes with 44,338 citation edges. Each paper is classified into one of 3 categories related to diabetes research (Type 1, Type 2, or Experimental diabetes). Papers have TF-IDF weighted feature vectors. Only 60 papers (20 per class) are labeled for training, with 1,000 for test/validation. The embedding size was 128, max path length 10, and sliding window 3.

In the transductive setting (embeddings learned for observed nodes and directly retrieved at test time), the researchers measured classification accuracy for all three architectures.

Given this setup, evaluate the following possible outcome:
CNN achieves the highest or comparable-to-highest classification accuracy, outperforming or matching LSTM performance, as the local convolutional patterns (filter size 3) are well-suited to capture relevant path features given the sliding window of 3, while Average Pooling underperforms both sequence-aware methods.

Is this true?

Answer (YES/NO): NO